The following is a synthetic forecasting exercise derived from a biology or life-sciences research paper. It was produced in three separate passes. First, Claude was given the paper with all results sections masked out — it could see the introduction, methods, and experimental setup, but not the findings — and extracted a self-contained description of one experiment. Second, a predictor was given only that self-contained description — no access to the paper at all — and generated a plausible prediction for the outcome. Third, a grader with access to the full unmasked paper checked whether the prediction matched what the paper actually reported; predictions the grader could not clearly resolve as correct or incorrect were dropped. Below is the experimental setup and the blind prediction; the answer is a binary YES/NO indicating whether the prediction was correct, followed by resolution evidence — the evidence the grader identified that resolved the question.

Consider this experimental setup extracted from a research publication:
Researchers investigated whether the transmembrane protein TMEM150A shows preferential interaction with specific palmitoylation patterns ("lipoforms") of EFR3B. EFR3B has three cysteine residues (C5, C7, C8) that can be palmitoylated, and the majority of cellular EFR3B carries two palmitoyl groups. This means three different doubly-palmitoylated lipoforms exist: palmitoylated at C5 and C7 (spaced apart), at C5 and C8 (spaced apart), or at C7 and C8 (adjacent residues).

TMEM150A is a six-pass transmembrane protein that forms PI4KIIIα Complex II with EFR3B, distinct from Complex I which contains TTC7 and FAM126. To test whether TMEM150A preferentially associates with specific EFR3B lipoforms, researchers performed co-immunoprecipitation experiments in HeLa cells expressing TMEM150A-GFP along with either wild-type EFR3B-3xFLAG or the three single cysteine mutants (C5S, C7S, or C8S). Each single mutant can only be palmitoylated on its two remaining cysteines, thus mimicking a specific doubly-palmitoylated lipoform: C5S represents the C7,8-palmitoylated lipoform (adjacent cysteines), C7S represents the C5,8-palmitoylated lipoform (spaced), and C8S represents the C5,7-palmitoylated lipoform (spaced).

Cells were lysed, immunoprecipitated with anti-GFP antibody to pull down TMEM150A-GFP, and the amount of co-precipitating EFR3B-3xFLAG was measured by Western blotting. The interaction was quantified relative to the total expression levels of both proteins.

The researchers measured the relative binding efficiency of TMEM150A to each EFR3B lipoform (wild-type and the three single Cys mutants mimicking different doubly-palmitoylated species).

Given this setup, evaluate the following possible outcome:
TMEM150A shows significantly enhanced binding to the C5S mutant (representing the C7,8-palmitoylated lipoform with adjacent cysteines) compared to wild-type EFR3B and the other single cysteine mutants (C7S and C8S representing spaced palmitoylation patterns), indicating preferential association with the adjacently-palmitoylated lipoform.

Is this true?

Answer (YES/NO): NO